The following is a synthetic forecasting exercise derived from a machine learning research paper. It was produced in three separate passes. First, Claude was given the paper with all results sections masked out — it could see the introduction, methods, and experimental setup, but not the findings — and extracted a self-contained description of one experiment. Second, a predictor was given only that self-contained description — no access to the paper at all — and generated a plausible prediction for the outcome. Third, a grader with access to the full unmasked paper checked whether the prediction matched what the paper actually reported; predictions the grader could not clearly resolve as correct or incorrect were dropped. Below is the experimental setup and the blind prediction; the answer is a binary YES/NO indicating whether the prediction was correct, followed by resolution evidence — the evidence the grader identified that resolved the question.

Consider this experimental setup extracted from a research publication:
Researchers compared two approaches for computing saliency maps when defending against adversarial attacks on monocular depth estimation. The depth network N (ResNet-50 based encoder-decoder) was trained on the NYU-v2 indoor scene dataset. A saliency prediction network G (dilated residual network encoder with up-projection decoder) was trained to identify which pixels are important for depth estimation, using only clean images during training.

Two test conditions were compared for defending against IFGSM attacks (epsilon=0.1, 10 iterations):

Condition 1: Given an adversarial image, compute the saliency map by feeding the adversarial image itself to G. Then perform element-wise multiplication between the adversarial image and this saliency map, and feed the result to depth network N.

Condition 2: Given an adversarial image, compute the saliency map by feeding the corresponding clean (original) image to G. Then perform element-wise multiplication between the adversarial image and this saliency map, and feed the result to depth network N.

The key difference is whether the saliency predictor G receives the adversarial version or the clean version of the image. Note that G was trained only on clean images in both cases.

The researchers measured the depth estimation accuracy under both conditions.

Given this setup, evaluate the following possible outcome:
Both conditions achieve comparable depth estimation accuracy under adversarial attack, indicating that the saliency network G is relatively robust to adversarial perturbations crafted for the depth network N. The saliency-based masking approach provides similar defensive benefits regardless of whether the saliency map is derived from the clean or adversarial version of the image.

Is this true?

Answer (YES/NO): NO